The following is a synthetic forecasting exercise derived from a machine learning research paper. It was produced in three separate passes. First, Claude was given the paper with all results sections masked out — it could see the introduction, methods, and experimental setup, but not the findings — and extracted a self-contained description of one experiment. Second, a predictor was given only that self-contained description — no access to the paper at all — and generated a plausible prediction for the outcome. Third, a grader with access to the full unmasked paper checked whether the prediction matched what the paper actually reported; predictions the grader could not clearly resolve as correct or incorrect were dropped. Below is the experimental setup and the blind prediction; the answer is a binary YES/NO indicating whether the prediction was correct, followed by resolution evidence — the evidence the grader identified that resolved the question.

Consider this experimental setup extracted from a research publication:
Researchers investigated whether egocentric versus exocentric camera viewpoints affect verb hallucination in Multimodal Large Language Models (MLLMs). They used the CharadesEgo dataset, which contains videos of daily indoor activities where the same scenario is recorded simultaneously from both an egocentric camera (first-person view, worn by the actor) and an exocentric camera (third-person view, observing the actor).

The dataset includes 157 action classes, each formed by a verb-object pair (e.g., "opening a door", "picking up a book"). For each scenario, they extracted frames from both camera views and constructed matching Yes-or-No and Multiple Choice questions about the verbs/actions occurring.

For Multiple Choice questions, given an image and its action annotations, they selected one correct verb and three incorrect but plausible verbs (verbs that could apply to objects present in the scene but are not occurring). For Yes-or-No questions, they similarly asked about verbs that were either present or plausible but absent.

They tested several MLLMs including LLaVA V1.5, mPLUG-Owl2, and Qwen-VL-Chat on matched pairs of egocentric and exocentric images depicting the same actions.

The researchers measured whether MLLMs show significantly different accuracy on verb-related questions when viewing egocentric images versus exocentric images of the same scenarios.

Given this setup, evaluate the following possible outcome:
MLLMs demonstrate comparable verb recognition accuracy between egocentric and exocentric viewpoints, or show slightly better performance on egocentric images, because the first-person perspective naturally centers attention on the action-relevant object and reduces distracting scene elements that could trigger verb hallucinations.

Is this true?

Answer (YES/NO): NO